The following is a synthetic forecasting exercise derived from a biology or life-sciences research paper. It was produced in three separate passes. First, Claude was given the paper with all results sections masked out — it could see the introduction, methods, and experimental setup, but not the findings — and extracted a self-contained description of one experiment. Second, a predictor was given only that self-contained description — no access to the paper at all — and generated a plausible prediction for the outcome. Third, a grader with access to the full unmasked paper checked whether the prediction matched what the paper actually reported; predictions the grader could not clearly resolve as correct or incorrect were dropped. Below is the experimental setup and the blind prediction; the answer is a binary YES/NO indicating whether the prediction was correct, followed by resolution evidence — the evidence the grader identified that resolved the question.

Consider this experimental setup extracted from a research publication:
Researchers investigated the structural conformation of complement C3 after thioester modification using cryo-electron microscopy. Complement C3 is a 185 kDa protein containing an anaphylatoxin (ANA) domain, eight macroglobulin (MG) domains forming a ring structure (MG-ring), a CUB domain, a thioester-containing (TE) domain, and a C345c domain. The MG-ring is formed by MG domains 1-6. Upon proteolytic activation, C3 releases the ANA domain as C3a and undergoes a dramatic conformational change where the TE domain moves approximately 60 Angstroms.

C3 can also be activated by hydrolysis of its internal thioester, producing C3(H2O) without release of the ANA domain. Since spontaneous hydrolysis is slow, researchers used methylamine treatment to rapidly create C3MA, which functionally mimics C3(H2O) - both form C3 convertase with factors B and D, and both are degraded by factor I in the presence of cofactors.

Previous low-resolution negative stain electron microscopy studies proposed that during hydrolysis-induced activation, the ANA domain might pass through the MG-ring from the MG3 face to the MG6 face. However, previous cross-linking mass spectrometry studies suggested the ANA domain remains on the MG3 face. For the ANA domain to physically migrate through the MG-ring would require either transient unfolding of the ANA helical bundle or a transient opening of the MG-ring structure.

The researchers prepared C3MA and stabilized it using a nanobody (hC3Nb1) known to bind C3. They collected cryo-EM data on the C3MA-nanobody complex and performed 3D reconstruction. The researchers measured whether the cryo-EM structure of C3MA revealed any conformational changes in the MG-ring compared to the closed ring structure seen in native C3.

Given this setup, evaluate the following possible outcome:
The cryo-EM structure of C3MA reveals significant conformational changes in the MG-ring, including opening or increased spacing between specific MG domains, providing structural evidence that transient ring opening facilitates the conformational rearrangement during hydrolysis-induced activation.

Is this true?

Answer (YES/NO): NO